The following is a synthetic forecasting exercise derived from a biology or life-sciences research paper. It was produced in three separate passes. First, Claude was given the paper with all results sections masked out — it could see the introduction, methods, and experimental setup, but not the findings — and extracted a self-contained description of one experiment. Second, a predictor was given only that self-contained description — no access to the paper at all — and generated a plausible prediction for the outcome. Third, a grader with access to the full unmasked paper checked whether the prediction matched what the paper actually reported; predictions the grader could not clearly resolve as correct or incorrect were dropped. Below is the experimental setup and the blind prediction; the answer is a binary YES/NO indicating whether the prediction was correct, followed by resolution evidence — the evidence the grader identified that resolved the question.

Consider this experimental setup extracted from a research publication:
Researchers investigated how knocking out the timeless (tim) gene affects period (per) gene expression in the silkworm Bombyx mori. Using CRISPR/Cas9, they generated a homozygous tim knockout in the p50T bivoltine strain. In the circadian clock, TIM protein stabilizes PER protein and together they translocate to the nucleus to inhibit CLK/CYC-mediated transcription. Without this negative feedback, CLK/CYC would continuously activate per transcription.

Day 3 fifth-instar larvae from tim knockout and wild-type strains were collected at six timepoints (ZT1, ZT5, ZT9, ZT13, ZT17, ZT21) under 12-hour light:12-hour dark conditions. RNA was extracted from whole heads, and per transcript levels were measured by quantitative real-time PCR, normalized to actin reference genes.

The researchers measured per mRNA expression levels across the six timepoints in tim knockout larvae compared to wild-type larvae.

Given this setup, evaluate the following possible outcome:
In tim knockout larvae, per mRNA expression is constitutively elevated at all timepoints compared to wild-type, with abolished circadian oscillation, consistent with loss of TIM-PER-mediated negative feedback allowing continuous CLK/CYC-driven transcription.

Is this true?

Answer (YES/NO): NO